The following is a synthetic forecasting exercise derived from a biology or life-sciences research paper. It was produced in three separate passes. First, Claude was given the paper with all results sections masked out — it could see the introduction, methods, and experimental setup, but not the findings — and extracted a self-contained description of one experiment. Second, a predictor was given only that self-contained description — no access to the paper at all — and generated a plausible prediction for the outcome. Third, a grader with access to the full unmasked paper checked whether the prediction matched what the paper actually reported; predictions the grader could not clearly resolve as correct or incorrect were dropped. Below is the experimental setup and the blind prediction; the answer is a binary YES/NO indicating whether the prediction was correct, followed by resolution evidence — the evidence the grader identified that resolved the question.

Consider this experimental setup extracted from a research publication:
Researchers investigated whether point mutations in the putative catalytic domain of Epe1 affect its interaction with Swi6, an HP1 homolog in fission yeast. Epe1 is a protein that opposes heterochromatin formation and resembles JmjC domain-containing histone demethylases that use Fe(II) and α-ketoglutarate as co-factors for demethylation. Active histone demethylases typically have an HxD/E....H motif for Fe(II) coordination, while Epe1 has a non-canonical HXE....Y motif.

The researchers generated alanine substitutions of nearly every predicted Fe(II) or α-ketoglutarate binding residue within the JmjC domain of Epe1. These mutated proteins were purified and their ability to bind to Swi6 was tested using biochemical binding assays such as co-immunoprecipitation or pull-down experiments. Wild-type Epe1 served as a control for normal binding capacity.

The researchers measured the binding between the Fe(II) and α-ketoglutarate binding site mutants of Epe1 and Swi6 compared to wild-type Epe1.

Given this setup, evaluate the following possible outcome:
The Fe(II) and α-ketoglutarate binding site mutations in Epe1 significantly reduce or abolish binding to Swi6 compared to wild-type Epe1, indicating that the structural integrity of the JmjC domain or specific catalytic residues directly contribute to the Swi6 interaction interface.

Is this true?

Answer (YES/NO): NO